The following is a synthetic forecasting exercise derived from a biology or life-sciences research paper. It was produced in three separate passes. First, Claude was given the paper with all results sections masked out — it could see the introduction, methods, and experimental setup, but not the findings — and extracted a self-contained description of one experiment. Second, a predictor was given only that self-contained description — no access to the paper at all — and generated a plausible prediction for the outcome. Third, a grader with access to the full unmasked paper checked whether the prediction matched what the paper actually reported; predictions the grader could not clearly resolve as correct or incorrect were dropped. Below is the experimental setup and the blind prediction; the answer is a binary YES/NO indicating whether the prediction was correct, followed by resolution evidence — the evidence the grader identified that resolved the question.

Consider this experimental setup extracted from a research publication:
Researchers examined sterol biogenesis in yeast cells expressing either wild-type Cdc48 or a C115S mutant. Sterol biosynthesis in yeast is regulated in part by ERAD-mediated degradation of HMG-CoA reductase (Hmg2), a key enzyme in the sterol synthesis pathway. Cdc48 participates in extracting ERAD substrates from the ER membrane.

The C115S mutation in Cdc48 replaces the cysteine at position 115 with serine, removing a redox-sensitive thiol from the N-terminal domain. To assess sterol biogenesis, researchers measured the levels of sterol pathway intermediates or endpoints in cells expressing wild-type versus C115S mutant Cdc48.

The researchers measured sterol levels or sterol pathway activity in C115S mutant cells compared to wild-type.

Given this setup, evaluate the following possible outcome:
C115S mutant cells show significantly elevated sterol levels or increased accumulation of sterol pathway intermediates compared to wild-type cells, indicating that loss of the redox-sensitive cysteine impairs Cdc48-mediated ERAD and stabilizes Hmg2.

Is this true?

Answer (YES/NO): NO